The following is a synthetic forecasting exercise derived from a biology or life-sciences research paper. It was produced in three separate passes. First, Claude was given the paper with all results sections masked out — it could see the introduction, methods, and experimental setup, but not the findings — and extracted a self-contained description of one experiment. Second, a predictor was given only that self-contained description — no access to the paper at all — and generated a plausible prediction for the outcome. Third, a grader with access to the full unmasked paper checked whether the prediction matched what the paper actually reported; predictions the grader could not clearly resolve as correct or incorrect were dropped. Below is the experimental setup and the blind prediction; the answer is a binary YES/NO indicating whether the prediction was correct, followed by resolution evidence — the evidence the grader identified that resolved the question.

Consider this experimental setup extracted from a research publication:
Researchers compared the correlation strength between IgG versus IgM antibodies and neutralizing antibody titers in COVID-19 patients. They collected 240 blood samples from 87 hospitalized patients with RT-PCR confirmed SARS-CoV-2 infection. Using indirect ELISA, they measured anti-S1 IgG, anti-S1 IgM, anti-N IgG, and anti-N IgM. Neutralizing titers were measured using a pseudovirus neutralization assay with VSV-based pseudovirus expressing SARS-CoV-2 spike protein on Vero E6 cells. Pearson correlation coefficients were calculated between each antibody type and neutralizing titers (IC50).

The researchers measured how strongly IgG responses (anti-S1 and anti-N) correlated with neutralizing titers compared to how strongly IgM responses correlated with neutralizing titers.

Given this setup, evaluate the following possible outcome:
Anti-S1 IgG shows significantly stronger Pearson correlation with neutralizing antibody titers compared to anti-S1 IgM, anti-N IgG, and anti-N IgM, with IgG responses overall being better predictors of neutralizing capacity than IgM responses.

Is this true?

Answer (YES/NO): NO